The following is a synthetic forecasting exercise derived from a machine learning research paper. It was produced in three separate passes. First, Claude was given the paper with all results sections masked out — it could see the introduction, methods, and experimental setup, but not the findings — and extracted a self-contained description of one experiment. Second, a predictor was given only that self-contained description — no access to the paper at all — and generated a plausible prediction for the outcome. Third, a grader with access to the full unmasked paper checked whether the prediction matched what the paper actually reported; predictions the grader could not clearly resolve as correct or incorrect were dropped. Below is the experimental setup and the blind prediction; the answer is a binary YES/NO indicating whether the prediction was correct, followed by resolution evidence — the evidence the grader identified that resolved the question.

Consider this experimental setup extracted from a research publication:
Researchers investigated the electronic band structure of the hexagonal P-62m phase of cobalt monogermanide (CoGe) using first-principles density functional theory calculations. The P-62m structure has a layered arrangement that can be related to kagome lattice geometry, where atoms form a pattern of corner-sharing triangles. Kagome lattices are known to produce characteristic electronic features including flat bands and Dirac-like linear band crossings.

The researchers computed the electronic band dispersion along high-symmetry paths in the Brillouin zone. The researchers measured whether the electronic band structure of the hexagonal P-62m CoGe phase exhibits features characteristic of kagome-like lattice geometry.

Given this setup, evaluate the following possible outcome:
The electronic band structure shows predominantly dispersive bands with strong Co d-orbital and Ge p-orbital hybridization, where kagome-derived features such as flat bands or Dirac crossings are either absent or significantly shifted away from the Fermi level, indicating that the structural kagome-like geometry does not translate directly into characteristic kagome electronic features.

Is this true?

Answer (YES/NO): NO